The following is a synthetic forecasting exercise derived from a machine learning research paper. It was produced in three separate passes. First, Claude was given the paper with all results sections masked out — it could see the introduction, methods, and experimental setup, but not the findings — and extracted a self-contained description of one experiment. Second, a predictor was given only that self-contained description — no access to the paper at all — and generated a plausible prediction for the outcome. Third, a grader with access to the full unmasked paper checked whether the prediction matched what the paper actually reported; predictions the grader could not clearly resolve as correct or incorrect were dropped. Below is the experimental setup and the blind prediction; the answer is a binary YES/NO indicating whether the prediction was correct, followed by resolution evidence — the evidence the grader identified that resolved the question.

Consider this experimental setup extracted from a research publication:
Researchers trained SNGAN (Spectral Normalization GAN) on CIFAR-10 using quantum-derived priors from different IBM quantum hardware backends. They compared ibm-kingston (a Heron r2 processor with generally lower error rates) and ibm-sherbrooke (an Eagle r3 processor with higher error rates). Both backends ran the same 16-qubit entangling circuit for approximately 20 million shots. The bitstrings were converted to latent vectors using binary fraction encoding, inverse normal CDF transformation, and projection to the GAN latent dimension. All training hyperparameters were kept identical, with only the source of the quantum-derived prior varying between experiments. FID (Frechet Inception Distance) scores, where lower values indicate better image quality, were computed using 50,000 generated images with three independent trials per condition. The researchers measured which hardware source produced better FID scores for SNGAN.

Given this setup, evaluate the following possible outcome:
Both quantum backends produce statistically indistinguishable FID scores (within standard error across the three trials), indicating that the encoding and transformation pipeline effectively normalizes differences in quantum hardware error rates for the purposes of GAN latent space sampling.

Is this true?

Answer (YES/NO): NO